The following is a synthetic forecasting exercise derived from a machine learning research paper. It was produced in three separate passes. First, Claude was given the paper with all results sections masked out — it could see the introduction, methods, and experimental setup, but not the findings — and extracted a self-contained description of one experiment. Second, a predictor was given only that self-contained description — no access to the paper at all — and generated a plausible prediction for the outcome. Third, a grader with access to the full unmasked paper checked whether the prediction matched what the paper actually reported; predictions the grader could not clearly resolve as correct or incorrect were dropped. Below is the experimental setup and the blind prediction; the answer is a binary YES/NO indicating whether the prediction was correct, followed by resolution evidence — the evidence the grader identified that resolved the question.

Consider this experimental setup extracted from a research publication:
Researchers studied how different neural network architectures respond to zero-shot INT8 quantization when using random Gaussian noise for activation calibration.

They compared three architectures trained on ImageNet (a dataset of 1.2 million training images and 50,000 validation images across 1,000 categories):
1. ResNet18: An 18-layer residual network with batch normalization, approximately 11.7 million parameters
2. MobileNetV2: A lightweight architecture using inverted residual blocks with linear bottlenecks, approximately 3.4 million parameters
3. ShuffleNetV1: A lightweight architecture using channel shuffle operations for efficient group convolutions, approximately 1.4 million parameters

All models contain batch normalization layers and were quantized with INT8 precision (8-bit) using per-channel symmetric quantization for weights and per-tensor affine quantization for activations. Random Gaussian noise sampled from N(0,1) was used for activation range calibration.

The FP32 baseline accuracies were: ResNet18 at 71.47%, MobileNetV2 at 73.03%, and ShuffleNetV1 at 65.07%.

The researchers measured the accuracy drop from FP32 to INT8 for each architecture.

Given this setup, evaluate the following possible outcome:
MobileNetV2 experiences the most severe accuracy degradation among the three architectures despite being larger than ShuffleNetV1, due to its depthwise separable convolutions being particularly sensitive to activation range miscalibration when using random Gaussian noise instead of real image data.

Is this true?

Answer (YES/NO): NO